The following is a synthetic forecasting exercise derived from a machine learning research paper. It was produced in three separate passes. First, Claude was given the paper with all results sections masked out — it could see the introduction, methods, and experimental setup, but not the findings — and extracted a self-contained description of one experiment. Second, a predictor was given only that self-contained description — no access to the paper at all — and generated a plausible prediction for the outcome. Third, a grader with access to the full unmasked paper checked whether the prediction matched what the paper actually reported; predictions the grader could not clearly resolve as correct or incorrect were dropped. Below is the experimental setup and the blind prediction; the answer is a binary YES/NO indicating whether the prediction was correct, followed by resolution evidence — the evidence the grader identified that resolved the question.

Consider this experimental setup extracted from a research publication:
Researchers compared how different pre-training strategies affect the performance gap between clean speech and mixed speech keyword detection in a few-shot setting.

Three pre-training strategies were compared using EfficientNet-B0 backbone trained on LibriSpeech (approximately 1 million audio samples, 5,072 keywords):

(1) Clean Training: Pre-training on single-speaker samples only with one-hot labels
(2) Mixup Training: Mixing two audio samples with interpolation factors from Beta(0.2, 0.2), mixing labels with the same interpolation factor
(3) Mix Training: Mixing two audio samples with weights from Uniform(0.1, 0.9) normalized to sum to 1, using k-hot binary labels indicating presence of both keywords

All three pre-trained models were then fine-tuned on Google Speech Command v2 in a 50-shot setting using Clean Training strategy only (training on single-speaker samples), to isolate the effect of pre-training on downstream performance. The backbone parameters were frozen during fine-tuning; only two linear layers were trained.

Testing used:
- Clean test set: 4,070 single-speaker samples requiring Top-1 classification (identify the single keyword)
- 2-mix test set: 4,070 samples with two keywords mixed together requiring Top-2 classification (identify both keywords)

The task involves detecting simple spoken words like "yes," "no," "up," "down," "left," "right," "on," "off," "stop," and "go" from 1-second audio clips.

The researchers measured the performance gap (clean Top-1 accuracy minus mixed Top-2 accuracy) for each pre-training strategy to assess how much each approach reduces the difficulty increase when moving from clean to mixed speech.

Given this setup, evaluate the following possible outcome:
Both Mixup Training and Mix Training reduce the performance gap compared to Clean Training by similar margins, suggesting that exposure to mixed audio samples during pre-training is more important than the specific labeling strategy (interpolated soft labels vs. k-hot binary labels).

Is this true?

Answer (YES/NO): NO